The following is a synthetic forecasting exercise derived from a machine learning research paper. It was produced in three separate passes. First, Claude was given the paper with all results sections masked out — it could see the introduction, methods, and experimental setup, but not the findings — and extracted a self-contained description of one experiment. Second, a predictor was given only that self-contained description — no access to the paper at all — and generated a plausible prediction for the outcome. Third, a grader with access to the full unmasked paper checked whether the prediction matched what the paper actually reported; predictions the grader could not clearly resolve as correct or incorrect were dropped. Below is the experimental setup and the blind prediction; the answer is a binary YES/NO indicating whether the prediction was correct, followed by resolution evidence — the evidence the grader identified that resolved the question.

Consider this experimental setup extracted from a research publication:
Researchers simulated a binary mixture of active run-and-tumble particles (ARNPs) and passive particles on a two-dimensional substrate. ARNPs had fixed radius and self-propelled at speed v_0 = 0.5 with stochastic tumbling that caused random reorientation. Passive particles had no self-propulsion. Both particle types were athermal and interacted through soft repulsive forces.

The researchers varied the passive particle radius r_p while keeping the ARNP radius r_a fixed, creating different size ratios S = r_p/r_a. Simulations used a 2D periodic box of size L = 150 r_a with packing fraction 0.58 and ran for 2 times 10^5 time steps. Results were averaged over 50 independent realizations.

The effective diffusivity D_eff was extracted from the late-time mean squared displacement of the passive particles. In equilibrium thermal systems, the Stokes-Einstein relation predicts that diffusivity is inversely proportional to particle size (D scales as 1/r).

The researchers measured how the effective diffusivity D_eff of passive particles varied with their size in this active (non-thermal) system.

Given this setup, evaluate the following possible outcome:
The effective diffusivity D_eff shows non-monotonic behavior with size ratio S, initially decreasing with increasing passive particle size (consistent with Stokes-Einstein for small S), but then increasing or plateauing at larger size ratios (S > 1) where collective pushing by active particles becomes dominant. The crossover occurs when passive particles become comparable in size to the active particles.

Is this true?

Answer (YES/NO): NO